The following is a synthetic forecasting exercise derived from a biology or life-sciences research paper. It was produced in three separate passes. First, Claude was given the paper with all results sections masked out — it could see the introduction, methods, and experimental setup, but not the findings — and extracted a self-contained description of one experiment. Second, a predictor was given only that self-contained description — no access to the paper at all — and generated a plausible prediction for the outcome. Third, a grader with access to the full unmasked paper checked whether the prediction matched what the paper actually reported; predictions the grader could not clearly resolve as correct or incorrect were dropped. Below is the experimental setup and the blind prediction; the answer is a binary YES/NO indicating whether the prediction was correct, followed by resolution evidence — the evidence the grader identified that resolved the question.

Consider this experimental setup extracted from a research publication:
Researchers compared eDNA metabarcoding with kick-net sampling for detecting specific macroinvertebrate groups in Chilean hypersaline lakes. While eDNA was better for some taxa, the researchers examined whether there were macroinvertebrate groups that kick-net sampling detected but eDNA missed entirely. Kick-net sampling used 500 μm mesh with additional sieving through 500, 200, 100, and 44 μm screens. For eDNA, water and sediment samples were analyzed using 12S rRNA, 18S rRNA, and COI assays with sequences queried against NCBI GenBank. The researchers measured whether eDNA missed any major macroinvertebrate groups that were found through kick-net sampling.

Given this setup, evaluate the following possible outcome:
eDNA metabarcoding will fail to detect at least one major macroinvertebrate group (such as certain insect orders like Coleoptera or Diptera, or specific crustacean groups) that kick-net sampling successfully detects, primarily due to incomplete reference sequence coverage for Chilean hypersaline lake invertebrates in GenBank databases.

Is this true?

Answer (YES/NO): YES